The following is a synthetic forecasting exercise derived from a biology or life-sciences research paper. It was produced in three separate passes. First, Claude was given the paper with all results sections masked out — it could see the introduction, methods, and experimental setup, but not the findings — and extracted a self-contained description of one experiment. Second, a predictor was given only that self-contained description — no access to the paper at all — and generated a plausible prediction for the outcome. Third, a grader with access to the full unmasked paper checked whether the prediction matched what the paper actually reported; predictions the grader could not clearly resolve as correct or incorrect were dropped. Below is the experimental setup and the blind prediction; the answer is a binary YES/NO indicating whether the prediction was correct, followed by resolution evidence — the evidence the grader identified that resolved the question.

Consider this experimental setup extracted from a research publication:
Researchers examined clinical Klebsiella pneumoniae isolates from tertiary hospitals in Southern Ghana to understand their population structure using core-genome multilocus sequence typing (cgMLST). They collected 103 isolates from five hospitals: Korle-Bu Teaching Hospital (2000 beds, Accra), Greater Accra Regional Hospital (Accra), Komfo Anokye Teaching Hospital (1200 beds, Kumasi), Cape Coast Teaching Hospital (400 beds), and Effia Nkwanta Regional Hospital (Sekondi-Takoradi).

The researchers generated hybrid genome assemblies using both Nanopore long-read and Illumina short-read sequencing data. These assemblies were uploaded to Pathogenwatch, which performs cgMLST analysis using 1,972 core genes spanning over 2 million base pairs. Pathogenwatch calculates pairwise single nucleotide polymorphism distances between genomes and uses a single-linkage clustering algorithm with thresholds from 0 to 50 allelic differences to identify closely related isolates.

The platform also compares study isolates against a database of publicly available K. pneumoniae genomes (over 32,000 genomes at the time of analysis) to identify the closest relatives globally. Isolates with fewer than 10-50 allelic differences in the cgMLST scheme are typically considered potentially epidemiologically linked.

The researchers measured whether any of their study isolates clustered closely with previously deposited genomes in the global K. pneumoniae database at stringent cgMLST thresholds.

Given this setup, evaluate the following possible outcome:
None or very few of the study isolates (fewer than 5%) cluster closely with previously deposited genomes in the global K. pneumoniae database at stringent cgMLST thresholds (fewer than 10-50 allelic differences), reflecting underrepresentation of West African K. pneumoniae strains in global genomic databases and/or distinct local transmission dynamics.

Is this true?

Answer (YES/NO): NO